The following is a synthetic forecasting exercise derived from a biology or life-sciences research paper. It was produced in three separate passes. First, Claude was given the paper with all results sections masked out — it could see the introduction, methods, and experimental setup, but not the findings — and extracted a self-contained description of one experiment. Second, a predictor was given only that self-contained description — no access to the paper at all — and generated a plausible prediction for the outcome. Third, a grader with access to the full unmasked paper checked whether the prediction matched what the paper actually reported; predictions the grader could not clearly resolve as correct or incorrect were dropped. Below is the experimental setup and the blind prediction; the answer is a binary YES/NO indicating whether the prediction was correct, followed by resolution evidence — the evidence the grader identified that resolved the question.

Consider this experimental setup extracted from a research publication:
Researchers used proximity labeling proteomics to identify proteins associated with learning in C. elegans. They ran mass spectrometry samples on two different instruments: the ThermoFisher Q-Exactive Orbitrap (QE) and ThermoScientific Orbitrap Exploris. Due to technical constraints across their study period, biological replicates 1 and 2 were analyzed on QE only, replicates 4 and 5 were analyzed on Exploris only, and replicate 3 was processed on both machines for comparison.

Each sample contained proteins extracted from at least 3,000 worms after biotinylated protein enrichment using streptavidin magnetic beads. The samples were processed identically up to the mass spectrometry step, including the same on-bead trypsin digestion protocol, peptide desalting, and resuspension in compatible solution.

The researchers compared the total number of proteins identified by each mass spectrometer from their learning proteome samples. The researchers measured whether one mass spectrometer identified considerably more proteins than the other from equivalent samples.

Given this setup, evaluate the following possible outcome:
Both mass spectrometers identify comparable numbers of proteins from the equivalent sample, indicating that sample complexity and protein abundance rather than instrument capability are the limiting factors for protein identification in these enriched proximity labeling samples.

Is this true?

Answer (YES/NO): NO